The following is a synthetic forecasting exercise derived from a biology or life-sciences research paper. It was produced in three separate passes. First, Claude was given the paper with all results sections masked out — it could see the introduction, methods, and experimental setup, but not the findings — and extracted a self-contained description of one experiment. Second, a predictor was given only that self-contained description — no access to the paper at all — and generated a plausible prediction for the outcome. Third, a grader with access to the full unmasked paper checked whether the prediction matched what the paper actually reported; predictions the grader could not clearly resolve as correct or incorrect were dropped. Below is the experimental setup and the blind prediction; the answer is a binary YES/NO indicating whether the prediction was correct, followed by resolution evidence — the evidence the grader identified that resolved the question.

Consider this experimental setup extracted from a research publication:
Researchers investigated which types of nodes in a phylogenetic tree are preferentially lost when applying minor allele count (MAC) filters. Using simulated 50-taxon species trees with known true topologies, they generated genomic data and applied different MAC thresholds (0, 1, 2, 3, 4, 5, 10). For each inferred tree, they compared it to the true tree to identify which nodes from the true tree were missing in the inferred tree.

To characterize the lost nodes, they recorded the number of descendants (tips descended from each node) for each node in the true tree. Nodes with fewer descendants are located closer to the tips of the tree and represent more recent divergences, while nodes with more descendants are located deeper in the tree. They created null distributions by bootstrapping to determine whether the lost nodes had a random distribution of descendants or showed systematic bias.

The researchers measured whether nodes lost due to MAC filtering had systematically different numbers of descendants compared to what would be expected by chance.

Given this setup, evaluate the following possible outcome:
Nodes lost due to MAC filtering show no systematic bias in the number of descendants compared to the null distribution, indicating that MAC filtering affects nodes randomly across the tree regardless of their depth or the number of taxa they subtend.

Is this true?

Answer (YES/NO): NO